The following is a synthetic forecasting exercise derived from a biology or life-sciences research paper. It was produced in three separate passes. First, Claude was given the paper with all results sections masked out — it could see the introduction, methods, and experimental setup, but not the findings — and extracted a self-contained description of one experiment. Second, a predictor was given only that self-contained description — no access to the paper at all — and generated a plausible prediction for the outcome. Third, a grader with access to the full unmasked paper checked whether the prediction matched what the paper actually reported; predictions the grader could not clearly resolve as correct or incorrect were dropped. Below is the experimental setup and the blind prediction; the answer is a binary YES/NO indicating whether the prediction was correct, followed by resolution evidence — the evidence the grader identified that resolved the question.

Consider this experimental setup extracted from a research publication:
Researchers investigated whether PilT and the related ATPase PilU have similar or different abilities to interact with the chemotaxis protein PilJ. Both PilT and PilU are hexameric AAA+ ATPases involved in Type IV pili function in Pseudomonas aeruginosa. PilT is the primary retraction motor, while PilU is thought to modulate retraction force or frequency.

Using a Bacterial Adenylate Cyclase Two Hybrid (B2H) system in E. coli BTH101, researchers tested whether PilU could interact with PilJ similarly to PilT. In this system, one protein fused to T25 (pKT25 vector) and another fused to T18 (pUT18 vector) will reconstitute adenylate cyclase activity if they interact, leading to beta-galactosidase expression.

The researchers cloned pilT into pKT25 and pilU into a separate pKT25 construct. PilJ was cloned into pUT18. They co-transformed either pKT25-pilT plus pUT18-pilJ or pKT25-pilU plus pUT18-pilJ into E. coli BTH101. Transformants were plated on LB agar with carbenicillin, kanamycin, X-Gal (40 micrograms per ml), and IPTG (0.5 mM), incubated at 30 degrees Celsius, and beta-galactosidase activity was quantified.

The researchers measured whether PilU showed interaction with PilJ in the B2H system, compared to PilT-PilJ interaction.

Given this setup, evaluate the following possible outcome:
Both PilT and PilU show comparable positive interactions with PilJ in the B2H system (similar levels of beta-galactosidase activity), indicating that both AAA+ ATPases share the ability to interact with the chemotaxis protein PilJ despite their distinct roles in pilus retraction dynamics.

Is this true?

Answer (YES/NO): NO